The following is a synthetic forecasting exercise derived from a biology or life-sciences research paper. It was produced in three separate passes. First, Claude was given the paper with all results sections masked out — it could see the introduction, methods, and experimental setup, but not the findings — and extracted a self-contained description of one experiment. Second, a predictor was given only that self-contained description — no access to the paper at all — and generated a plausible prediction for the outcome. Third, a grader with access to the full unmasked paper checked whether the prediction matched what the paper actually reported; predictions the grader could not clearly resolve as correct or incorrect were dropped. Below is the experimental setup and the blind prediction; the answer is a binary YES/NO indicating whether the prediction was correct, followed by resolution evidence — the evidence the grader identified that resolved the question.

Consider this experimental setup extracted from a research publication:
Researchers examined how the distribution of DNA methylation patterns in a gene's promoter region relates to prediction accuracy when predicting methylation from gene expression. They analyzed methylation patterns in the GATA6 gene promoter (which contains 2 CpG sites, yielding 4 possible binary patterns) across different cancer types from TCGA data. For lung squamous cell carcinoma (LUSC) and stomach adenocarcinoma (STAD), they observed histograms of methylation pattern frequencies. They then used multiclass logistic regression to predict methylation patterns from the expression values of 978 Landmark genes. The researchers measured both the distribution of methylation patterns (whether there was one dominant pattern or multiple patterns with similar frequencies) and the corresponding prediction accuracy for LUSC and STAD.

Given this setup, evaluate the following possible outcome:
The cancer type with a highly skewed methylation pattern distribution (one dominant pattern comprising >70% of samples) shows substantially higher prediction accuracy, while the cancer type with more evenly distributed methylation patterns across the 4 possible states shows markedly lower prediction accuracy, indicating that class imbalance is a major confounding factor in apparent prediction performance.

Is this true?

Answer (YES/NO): NO